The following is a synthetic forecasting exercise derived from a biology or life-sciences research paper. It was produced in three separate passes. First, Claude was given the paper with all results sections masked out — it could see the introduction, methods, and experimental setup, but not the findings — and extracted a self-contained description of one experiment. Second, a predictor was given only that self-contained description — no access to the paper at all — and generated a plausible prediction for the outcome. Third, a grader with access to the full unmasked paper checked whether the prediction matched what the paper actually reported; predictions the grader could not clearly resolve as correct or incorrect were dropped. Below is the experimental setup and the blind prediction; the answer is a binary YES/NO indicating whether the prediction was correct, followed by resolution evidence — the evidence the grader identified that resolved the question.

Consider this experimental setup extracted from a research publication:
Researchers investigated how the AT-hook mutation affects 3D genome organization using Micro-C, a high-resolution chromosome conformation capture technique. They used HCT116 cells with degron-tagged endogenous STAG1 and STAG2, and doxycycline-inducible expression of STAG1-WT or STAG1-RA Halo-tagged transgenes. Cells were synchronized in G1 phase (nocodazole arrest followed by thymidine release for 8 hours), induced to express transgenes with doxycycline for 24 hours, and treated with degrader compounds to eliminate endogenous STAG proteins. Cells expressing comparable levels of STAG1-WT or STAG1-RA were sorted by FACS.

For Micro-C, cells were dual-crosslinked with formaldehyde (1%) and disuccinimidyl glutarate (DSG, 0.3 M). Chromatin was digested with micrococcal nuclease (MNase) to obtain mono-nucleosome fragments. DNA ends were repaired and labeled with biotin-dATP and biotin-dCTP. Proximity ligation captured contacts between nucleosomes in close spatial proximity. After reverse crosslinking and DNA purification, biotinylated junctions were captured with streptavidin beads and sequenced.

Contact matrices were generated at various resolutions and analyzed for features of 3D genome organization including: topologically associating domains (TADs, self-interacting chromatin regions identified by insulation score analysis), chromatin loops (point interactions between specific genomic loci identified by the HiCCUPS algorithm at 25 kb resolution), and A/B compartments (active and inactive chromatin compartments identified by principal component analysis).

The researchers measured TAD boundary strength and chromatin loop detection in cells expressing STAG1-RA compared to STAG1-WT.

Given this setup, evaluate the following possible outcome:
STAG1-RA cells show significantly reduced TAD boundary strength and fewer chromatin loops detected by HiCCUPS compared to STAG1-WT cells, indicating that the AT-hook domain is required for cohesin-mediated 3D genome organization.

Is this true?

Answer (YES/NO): YES